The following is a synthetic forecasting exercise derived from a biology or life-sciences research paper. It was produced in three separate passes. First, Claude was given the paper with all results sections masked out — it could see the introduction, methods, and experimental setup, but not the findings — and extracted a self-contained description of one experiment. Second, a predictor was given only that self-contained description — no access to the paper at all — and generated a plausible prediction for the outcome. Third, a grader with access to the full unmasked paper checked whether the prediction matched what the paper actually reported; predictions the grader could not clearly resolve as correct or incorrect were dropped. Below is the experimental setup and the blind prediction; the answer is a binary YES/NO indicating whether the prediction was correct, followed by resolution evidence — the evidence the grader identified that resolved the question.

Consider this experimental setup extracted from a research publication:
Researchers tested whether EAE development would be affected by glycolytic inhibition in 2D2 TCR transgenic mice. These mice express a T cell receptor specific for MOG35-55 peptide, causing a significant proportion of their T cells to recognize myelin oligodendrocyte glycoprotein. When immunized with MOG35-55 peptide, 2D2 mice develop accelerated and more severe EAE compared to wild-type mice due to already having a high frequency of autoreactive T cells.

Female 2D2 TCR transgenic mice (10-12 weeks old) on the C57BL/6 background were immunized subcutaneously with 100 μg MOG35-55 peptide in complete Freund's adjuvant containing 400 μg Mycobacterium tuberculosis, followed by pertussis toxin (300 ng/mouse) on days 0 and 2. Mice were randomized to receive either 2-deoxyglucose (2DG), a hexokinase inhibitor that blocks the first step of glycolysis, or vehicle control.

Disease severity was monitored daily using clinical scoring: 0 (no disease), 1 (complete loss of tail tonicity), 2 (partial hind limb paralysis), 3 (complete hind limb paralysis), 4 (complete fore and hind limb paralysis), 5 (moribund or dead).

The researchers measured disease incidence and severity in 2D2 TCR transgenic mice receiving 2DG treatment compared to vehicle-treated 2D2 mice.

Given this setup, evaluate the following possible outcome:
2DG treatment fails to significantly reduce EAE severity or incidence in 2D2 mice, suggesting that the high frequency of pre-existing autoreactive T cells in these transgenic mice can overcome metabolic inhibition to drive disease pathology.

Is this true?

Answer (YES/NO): NO